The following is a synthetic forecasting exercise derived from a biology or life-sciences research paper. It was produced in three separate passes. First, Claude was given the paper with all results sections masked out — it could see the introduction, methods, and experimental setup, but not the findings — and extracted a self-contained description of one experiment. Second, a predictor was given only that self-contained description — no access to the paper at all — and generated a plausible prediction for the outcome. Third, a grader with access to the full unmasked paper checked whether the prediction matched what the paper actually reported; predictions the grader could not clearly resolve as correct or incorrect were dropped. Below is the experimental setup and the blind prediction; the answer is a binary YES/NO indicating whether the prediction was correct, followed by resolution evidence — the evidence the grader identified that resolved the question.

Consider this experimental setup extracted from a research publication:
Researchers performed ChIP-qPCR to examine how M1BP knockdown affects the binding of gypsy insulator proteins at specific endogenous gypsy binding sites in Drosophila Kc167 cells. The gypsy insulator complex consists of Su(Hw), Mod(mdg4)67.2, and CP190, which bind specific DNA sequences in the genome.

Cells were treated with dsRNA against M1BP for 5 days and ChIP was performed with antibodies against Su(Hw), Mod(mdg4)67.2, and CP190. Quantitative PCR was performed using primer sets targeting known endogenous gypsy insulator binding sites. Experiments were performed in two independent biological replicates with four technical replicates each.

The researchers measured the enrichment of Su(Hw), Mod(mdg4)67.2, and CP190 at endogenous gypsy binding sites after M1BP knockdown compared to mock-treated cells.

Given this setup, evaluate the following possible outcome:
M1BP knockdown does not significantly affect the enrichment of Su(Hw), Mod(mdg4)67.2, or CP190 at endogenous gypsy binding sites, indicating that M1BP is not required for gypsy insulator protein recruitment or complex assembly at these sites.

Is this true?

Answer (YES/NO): NO